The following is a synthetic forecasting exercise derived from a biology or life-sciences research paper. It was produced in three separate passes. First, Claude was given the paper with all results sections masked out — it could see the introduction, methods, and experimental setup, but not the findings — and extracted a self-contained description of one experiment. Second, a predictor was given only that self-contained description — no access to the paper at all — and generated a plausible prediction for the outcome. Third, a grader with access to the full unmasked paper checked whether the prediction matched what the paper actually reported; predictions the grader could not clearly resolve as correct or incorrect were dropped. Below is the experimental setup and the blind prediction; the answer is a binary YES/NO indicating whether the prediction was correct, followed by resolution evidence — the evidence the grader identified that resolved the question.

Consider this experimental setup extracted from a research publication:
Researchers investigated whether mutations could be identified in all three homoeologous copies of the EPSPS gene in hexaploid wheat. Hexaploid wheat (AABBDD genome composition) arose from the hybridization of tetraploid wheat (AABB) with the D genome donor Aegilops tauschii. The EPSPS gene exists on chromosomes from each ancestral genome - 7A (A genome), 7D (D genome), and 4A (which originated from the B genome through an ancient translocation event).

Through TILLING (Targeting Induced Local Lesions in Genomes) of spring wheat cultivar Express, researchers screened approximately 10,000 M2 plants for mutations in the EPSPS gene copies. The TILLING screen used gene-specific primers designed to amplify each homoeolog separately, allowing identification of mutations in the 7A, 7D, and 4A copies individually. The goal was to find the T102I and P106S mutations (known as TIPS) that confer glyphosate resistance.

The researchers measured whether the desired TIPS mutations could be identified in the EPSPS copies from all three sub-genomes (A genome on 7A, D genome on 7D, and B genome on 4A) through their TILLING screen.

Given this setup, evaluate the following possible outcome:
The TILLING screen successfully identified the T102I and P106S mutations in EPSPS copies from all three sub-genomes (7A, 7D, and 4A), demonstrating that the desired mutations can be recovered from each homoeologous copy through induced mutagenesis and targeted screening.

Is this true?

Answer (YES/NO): NO